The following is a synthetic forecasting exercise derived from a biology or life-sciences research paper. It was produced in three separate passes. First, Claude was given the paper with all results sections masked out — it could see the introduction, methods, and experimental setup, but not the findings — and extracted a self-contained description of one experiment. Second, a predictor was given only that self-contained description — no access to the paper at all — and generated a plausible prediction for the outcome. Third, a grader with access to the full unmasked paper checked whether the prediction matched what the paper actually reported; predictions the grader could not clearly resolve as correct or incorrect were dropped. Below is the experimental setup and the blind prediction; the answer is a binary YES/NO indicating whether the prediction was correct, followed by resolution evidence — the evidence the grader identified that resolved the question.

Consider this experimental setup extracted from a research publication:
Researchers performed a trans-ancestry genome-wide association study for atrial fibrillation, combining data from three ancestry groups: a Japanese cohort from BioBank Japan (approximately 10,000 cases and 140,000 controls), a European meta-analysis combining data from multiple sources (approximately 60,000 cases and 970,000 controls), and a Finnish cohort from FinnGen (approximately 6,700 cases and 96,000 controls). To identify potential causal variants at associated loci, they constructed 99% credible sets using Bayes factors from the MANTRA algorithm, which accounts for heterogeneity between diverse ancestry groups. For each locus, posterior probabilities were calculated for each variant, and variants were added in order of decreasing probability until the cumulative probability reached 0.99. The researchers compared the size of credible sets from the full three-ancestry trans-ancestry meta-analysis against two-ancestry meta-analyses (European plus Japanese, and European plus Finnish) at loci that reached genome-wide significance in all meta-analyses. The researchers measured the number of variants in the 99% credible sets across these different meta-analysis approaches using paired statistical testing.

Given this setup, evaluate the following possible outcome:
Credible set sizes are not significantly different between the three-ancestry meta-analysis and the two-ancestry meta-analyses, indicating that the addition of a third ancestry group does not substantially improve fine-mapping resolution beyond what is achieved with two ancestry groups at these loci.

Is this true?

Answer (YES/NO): NO